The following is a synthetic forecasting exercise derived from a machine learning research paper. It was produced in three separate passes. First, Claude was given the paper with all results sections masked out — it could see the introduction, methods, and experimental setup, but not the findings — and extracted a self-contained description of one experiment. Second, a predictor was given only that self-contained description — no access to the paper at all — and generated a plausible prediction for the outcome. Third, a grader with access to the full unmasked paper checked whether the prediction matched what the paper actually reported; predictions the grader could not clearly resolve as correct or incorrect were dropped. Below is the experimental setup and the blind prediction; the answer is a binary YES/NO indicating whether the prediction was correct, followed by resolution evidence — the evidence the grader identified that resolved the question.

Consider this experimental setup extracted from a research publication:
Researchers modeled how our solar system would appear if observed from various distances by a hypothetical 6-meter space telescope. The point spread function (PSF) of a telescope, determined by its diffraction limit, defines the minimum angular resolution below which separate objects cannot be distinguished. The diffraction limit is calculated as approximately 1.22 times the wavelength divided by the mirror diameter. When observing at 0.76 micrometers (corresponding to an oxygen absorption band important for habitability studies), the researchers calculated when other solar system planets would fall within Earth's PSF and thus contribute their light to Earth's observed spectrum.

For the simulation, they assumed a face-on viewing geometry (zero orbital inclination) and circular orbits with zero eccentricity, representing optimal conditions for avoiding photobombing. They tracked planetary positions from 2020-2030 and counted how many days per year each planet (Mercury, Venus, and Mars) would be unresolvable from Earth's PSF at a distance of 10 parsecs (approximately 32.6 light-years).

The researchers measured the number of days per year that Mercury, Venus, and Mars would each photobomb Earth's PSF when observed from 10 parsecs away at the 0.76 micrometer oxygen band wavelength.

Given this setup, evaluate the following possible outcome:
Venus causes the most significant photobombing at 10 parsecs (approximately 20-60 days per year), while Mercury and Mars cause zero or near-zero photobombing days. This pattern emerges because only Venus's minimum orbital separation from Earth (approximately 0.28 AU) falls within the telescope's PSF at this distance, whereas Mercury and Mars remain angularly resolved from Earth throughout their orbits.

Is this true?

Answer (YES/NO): NO